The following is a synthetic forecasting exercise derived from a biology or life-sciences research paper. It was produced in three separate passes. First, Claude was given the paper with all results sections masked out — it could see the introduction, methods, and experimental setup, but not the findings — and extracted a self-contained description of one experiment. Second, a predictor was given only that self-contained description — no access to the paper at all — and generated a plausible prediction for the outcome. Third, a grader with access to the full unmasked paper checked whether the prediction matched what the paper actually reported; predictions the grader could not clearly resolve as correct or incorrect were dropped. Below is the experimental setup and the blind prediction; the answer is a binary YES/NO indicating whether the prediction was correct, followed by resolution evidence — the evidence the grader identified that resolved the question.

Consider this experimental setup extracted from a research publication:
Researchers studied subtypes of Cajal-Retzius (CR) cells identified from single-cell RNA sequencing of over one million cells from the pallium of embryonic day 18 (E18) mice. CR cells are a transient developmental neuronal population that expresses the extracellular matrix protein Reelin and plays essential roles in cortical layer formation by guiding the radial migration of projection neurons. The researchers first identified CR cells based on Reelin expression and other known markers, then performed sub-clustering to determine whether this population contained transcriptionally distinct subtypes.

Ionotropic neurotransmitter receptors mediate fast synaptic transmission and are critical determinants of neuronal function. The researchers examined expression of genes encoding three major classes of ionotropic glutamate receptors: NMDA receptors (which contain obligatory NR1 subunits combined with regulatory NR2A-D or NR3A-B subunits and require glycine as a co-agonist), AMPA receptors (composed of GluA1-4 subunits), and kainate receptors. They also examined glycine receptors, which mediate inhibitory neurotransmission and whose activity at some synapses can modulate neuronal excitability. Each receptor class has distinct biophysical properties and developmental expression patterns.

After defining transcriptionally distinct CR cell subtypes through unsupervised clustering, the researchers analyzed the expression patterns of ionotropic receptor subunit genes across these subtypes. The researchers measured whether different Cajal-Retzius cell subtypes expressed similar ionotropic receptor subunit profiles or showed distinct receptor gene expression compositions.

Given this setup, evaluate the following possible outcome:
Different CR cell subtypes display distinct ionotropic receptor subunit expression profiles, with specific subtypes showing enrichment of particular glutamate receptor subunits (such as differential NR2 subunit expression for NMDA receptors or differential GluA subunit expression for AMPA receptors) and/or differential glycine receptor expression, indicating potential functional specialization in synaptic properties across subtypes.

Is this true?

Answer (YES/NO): YES